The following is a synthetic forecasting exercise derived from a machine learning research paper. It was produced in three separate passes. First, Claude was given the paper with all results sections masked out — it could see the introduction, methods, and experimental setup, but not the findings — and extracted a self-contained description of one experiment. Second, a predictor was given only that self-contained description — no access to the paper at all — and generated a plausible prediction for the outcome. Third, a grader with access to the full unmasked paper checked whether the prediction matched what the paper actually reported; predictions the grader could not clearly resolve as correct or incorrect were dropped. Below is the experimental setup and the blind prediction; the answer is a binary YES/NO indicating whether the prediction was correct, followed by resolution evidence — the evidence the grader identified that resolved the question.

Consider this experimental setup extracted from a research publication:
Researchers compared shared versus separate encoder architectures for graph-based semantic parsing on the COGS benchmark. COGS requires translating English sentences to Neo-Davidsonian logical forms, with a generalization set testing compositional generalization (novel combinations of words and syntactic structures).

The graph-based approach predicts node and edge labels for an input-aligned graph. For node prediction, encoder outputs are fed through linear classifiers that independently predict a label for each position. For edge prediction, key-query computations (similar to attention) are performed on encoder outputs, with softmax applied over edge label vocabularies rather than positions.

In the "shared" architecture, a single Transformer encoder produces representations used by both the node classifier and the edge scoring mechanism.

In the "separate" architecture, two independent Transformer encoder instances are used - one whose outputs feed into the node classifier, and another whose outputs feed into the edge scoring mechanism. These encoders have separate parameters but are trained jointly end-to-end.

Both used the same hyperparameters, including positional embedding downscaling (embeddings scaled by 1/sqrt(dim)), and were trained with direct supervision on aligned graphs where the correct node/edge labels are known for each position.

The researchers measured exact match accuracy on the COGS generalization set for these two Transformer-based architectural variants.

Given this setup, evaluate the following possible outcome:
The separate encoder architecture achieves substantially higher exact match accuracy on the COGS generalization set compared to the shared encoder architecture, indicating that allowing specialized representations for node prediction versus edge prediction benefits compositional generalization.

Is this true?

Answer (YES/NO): NO